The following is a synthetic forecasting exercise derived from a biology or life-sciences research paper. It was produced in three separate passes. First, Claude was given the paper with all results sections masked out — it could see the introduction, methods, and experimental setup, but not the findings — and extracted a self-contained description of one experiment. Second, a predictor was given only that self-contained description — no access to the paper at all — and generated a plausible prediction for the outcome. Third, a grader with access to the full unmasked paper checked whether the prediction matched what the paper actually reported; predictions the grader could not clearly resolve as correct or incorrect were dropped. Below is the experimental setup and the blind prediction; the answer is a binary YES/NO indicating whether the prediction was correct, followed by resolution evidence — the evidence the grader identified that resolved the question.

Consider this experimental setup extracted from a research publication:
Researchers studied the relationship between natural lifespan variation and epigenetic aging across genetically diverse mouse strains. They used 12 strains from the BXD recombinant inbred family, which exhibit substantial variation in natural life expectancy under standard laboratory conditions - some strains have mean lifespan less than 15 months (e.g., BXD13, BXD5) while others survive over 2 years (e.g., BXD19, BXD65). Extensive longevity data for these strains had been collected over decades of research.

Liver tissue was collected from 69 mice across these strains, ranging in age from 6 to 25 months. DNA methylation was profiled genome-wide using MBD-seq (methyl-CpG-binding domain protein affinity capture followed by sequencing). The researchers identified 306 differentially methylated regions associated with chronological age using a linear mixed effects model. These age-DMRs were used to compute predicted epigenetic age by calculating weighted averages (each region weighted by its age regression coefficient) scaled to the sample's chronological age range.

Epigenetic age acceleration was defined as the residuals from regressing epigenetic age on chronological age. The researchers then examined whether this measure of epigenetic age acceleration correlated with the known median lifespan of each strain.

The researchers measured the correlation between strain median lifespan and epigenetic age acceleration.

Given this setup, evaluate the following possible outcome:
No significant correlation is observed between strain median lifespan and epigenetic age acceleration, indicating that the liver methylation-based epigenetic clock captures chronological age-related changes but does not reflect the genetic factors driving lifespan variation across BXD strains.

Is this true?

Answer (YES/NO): NO